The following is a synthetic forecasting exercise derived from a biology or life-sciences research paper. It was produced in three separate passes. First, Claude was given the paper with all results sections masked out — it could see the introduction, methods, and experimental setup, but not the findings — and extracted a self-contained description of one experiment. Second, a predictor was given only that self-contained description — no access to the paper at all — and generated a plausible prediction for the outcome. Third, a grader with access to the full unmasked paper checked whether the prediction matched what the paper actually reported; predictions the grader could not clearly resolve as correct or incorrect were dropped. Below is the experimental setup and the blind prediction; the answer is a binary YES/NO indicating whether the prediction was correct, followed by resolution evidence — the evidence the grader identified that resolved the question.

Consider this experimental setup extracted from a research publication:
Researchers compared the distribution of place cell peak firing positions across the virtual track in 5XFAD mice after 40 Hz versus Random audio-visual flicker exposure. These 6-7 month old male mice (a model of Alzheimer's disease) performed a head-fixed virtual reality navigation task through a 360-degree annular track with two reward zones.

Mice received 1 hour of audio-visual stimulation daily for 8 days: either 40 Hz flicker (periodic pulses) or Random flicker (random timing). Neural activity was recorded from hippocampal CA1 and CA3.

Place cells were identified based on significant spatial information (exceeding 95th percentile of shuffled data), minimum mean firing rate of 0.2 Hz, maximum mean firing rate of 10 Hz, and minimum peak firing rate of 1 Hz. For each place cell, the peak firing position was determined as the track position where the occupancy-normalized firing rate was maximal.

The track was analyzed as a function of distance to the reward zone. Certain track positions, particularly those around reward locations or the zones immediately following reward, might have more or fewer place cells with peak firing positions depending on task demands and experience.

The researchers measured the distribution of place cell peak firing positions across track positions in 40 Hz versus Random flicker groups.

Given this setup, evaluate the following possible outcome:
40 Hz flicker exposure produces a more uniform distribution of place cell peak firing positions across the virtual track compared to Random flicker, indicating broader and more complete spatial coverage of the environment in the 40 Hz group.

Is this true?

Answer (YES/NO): NO